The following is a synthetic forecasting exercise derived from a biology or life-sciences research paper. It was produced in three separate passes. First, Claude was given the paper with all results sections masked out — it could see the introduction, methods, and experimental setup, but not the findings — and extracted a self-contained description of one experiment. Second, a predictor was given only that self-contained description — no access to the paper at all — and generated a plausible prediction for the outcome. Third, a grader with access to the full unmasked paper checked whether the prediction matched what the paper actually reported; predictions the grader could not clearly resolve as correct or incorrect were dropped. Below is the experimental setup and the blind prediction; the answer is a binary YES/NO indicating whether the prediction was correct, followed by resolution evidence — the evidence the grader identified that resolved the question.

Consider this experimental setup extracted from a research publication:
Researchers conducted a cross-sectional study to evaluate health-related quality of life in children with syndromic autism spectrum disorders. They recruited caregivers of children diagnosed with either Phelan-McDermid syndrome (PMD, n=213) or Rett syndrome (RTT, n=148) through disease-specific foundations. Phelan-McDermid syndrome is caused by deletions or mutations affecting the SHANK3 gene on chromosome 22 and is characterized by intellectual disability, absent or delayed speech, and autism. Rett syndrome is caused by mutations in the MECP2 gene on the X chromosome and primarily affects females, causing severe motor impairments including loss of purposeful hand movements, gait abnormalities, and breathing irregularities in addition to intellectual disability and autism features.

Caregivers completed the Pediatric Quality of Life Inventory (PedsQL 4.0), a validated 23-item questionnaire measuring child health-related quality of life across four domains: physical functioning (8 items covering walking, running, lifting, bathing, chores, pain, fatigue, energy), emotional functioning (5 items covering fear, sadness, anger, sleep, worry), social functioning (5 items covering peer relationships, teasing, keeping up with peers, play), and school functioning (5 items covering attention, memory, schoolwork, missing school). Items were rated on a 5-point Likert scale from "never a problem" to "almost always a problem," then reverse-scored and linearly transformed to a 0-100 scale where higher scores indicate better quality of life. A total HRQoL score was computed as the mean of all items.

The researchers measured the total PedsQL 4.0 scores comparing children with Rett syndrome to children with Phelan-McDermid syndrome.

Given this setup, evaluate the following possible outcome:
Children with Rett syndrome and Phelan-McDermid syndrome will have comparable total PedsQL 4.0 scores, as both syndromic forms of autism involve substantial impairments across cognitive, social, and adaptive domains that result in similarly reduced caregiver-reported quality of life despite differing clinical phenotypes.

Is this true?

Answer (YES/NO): NO